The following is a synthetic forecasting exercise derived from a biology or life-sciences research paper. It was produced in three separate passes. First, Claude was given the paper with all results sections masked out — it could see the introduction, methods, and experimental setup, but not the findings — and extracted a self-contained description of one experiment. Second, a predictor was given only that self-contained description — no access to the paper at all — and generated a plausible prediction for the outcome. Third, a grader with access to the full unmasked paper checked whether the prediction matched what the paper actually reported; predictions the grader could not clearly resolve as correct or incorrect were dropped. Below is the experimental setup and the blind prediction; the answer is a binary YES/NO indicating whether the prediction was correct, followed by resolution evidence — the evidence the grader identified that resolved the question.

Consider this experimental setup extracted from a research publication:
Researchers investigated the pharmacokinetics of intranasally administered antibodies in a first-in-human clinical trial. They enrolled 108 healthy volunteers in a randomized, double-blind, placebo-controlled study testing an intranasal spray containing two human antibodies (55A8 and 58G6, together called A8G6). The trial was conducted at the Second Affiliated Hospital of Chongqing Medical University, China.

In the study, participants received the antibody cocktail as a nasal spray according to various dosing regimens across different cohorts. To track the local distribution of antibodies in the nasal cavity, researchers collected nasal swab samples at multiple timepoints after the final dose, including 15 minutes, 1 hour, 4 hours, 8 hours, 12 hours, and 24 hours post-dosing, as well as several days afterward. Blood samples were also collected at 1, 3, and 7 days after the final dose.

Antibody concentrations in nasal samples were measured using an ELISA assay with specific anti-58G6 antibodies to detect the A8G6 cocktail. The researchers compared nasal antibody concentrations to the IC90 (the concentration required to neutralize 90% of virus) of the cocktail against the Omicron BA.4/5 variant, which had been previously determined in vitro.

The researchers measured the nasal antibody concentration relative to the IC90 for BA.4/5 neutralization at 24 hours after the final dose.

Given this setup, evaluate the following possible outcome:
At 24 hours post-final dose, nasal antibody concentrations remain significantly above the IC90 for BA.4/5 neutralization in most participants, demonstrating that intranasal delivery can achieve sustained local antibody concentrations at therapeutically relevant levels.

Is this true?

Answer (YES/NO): YES